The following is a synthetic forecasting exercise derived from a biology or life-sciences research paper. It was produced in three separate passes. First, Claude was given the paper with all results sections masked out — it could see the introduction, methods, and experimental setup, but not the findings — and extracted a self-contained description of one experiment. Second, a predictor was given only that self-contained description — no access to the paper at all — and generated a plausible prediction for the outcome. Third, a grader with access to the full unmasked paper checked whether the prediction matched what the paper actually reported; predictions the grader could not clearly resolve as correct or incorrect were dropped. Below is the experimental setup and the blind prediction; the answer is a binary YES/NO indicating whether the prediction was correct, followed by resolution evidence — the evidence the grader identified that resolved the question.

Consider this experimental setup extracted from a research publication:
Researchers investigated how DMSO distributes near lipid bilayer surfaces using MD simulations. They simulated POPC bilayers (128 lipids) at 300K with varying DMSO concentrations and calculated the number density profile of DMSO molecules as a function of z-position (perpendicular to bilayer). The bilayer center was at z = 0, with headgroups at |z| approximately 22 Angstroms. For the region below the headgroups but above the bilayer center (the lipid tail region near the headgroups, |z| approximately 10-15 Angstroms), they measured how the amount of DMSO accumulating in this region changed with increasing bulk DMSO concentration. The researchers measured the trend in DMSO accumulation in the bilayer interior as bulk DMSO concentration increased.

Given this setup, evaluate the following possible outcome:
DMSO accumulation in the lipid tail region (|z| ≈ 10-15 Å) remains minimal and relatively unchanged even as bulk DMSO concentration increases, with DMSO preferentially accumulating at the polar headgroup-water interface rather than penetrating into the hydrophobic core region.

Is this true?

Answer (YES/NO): NO